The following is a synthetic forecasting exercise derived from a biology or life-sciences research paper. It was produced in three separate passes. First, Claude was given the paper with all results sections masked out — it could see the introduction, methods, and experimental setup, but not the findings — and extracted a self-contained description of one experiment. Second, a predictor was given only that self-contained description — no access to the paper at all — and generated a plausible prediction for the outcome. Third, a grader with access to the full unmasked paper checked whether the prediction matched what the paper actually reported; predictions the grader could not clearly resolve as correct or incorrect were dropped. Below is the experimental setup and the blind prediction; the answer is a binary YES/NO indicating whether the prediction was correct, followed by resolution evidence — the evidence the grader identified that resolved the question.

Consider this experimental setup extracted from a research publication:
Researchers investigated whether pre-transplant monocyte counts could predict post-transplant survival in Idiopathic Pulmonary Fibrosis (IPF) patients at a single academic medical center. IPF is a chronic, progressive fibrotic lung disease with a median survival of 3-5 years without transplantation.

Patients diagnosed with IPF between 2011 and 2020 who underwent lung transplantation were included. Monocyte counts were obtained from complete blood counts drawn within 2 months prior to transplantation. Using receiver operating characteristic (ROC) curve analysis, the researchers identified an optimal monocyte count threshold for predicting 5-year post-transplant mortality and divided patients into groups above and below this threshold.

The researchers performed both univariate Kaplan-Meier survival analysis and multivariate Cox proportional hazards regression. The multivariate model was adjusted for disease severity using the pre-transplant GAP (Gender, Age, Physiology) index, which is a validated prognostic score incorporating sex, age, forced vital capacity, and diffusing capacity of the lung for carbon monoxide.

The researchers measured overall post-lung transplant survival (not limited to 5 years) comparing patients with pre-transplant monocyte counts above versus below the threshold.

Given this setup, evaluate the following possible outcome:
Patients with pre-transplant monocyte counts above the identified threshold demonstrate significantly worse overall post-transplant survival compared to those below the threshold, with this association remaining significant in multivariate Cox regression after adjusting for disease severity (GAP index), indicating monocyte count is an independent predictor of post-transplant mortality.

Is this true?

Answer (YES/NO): YES